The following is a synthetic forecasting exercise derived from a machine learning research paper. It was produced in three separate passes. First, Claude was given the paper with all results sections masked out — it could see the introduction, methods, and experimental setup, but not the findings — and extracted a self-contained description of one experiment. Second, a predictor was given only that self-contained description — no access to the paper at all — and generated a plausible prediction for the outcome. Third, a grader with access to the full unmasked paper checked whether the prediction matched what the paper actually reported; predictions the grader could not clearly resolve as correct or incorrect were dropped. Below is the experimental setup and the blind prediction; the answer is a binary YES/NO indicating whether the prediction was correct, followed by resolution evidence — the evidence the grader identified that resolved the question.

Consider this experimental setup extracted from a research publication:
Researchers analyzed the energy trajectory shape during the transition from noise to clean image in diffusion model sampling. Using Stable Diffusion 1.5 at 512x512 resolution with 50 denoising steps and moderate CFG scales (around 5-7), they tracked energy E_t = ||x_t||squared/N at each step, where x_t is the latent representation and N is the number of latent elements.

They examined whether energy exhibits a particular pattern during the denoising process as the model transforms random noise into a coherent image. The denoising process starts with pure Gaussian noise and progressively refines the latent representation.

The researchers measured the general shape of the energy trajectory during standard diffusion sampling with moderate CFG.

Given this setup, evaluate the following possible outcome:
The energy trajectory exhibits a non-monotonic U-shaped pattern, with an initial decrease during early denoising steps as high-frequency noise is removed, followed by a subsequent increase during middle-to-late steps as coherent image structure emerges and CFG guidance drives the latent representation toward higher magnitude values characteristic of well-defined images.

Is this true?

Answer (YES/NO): NO